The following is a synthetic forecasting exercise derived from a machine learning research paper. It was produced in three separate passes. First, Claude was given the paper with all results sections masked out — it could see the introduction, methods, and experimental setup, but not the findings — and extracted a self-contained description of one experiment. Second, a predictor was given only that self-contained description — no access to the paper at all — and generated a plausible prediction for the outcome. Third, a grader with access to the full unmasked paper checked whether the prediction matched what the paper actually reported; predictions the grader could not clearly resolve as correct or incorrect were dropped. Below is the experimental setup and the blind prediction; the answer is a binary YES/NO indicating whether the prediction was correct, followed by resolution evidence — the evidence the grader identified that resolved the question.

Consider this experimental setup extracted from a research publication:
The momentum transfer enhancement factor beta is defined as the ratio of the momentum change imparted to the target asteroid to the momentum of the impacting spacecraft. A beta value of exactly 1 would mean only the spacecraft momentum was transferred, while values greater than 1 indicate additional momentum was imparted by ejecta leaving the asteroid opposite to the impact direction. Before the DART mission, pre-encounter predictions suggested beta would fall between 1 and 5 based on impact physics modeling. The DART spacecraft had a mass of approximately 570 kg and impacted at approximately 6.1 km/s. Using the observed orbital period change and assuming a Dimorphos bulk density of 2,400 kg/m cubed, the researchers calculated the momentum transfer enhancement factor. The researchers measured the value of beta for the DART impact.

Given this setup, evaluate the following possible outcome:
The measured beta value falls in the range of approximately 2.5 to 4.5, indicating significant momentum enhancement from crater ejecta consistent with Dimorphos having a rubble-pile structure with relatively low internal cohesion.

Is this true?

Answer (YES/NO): YES